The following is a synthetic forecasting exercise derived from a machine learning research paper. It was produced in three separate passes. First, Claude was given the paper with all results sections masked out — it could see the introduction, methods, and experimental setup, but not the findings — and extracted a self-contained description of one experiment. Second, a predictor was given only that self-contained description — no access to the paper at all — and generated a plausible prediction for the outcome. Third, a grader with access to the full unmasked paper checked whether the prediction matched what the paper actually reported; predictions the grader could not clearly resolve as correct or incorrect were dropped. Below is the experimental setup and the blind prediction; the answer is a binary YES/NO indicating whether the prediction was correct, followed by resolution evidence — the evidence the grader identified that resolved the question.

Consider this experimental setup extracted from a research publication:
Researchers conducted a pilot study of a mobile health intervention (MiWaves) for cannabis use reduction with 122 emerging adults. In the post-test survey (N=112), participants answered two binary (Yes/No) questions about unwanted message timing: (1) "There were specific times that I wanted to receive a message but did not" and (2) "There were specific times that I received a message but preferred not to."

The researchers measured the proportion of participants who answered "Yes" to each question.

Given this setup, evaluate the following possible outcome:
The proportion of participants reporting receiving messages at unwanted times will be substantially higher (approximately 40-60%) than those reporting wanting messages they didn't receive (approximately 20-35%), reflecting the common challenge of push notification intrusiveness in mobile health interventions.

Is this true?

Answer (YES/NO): NO